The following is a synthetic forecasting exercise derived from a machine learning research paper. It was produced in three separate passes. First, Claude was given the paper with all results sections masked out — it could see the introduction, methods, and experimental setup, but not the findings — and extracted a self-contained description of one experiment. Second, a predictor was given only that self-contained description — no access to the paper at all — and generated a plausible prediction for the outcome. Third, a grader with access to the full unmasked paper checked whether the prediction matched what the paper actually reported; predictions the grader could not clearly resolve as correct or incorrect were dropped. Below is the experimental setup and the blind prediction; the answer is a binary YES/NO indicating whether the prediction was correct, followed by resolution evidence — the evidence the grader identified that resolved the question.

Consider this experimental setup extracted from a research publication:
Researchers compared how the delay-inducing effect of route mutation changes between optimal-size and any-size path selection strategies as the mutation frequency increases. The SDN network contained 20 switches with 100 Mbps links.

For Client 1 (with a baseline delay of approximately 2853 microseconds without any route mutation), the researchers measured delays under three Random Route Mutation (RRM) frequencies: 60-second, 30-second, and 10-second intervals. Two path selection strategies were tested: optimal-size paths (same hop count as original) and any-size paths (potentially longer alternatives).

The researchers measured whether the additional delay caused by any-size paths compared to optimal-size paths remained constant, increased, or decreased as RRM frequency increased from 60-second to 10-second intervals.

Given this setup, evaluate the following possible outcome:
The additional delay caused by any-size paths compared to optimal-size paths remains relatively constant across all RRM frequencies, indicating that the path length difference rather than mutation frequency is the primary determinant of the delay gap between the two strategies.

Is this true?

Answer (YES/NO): NO